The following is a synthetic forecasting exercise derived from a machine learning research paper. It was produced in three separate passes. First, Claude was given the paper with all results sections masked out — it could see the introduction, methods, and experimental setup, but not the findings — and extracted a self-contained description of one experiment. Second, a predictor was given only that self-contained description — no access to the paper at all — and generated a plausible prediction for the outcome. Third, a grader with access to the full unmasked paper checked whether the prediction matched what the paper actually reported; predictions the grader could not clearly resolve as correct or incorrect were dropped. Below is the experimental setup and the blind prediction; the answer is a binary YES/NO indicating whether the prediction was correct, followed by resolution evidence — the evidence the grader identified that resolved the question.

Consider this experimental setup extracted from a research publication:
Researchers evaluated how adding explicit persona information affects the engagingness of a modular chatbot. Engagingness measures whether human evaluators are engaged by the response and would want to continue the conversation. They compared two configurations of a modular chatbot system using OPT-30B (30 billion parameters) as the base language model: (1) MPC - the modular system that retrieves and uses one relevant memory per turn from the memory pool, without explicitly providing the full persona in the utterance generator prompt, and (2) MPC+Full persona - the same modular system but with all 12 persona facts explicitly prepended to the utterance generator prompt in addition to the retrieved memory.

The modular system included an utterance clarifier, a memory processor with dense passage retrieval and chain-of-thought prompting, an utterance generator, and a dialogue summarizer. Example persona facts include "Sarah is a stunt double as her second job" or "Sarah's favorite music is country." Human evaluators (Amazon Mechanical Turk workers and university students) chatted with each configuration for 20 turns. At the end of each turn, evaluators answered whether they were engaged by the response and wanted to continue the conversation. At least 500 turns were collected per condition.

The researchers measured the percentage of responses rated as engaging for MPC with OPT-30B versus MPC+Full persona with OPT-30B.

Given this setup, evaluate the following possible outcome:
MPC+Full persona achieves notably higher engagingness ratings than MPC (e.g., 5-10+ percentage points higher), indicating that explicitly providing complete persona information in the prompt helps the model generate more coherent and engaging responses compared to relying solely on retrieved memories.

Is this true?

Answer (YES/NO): YES